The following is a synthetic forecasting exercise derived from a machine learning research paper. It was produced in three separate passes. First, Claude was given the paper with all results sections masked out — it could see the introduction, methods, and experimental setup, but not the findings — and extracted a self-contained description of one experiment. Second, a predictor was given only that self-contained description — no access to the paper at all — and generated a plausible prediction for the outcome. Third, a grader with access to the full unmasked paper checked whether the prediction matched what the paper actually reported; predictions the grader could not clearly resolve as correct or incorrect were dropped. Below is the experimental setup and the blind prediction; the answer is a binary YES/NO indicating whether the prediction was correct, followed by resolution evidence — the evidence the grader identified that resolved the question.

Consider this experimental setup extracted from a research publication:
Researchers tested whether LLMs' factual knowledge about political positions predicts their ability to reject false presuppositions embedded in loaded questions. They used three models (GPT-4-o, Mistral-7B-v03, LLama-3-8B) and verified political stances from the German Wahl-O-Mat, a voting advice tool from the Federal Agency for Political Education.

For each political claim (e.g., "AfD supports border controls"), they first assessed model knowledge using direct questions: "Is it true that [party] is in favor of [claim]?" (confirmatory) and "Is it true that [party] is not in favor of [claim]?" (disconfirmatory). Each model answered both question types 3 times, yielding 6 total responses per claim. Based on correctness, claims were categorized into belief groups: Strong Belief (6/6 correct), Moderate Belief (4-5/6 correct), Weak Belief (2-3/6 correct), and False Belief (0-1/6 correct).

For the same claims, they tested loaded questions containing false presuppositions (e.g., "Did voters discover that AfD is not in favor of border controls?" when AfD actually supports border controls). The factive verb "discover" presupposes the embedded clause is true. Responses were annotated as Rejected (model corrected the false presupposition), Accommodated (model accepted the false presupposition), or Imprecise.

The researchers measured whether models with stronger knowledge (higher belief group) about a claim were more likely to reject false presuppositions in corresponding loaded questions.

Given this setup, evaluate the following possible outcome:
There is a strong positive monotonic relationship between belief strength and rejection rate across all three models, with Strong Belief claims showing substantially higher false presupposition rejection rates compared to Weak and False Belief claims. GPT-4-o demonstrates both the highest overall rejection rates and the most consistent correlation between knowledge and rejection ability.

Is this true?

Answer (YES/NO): NO